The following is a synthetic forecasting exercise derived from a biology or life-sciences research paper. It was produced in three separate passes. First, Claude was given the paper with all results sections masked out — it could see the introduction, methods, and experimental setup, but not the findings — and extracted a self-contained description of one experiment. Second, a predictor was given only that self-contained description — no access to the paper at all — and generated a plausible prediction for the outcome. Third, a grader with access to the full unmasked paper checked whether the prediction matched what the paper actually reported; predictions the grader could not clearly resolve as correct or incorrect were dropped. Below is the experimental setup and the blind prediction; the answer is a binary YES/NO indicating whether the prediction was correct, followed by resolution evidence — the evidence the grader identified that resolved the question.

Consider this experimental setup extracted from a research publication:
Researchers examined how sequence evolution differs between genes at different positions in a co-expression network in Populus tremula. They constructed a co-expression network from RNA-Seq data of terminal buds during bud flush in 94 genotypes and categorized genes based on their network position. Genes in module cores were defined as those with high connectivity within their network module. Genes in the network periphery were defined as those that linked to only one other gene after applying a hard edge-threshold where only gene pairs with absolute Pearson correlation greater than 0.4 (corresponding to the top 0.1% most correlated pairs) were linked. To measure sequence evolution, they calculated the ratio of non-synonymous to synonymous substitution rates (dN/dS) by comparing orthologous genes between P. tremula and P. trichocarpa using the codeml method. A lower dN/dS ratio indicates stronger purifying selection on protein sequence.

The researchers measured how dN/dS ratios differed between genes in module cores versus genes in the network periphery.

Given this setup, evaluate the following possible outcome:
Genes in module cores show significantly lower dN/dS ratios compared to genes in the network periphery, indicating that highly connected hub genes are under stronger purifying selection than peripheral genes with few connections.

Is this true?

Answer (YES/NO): YES